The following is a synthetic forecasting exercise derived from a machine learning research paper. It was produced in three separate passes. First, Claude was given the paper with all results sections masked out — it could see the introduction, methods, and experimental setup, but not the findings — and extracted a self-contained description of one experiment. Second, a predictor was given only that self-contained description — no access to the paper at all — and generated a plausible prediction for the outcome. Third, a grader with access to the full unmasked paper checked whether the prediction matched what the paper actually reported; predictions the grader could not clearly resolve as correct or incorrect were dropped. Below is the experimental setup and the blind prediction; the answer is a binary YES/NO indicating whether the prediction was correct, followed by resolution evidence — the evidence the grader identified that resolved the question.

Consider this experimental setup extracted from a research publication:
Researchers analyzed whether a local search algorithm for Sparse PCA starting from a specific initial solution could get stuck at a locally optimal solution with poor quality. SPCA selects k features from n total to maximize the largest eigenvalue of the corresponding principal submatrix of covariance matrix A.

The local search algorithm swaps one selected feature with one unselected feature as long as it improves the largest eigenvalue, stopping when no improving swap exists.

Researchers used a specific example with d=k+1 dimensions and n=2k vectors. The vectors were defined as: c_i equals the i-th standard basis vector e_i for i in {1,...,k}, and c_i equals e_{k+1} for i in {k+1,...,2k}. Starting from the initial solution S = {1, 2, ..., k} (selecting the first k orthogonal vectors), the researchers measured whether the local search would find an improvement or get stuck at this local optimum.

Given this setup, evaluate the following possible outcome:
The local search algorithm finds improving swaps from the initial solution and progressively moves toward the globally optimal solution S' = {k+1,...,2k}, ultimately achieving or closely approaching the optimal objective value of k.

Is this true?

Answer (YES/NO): NO